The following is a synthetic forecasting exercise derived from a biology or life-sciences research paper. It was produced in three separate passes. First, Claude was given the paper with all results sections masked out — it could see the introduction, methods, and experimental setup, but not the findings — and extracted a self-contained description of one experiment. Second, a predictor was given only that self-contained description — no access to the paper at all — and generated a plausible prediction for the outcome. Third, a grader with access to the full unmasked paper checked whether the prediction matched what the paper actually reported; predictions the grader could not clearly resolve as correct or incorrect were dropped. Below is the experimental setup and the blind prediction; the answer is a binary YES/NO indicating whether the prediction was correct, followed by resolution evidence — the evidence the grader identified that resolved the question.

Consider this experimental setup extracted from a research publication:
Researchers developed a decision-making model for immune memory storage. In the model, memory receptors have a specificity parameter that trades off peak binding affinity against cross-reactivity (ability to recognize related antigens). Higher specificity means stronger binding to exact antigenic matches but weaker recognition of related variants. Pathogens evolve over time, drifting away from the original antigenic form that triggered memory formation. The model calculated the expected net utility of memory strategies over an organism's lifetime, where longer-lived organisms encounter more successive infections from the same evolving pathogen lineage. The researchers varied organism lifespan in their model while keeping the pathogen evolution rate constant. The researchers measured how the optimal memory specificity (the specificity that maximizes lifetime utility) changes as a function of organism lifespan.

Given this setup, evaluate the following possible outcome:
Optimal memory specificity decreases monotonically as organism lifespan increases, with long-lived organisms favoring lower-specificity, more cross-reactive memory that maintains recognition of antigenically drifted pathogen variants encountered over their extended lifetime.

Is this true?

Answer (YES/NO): NO